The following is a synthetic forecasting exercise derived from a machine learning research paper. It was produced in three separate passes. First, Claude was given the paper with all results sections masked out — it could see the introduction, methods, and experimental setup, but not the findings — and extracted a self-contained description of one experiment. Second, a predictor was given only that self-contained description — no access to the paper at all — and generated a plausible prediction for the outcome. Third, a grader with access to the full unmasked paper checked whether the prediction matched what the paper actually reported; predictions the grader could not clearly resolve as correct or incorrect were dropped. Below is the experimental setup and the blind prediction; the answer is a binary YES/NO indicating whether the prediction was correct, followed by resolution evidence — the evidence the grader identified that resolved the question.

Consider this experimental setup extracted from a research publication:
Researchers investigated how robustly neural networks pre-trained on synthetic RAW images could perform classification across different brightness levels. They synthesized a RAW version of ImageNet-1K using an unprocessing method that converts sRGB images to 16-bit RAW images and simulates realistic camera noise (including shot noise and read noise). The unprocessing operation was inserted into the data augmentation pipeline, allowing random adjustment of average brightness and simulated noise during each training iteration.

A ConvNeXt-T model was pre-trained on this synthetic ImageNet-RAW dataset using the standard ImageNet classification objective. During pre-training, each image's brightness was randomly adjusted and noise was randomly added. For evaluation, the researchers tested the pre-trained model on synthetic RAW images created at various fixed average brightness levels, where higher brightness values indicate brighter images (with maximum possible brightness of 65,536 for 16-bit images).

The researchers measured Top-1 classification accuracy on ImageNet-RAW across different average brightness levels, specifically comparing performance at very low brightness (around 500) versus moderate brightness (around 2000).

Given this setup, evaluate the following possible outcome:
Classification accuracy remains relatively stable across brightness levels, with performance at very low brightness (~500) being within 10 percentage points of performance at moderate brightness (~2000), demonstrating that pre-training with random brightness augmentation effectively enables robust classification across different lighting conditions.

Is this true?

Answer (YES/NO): YES